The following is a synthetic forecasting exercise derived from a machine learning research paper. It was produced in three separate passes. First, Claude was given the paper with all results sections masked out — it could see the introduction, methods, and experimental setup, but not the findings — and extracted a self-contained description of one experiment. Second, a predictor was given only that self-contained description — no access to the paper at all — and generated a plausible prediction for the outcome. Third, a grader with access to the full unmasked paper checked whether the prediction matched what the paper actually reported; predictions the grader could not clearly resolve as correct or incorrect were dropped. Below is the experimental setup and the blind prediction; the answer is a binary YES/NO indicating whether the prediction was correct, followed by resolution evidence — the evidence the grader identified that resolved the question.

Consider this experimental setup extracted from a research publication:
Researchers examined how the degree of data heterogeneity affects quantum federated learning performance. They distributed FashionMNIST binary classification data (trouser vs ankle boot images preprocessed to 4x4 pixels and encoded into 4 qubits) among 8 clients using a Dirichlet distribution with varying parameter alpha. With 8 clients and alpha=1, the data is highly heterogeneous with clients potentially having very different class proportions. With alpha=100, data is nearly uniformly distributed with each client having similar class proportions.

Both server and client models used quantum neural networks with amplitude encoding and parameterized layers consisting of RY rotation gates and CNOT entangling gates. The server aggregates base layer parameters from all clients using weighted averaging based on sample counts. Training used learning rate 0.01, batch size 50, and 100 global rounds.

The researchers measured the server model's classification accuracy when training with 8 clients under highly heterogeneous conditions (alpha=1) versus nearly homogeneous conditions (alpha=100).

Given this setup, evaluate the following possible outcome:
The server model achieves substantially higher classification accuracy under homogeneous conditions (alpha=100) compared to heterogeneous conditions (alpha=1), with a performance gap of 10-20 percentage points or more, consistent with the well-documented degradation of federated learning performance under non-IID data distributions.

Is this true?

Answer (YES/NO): NO